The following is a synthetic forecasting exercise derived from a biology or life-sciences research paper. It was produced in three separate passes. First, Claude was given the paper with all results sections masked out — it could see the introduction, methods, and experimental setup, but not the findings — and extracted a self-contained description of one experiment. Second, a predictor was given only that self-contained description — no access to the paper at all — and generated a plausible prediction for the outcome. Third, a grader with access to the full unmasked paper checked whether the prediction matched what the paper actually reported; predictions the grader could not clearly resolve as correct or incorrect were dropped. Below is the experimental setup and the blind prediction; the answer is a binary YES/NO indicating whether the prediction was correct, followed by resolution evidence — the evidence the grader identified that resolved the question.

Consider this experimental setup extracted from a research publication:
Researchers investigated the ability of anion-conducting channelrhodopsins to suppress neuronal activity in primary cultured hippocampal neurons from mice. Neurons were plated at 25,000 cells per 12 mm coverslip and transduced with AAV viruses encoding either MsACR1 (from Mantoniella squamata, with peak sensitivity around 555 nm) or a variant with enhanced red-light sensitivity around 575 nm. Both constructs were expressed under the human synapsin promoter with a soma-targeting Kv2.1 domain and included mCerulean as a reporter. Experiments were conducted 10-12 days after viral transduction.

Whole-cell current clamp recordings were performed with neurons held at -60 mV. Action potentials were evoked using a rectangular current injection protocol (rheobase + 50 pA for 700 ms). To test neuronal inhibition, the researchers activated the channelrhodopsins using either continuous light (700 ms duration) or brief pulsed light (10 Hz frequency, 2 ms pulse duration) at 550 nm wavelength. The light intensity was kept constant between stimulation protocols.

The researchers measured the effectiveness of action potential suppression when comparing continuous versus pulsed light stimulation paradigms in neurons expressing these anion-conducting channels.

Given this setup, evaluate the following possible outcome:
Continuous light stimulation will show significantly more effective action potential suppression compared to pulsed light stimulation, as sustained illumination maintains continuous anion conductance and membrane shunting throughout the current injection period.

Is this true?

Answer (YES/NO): NO